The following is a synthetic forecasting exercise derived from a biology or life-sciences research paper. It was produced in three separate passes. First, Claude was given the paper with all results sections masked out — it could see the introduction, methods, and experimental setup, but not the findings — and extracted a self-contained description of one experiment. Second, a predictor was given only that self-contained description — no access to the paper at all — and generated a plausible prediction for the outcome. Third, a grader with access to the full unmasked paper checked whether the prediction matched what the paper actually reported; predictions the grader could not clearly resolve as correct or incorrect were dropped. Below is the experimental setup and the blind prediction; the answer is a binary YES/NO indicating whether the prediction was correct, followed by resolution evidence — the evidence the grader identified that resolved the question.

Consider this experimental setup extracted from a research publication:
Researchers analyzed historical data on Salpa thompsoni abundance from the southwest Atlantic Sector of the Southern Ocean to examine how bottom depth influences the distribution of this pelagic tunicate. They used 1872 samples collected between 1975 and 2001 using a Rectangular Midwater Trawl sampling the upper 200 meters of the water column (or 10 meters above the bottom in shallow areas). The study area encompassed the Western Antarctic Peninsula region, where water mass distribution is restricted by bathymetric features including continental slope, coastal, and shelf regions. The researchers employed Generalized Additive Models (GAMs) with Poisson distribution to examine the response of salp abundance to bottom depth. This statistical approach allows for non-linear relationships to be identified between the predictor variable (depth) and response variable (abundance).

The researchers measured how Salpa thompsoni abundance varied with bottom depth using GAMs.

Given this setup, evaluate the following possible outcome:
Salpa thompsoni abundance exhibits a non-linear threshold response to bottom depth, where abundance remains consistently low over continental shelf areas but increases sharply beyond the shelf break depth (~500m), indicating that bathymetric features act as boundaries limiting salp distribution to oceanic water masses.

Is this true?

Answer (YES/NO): NO